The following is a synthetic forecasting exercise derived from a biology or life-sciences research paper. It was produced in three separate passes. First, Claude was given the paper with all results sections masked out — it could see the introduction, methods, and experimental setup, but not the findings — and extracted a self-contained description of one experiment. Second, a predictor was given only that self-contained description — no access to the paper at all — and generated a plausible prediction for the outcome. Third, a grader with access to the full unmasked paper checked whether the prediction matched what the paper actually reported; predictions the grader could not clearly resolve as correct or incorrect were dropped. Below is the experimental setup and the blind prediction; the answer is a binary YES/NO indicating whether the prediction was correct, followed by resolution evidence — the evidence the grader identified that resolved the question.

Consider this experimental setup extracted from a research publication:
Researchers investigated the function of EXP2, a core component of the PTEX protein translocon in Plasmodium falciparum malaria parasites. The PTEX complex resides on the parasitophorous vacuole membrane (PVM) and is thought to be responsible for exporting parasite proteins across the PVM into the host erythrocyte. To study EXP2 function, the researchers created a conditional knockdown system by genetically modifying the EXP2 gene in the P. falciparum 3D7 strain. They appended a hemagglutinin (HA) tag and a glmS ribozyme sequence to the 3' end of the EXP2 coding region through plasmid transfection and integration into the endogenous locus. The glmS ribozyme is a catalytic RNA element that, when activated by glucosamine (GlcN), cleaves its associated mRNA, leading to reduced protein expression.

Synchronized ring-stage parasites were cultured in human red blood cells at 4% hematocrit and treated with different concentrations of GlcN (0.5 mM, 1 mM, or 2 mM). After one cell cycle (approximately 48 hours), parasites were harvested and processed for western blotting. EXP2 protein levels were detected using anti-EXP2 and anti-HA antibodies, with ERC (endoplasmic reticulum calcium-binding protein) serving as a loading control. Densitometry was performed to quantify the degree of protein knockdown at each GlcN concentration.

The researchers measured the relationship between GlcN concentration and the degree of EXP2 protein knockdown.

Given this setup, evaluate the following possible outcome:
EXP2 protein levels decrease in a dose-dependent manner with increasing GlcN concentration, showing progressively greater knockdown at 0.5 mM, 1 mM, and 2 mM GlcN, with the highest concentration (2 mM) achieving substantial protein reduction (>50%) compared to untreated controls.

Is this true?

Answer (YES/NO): YES